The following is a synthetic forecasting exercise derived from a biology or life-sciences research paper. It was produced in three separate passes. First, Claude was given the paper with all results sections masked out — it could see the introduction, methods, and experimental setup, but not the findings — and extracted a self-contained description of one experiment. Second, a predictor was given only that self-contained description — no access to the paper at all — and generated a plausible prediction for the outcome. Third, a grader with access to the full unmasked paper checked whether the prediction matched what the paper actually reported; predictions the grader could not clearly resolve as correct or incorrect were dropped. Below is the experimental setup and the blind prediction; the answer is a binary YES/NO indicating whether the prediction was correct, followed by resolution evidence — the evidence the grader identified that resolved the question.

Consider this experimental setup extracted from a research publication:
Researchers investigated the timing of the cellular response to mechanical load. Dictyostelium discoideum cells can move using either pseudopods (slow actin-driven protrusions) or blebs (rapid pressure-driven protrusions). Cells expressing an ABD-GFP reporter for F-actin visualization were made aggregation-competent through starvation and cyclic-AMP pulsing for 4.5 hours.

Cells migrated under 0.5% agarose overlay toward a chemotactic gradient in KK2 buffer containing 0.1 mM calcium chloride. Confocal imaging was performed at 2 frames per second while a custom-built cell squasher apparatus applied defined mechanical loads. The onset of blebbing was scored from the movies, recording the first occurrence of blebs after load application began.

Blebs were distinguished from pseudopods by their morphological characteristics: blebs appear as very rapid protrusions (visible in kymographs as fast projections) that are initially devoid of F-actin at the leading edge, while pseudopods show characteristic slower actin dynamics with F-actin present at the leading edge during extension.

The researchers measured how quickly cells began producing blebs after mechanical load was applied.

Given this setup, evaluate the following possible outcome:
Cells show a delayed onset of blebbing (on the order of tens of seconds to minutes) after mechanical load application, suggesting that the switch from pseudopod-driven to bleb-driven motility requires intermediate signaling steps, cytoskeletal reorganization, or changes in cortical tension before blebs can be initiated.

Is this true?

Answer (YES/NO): NO